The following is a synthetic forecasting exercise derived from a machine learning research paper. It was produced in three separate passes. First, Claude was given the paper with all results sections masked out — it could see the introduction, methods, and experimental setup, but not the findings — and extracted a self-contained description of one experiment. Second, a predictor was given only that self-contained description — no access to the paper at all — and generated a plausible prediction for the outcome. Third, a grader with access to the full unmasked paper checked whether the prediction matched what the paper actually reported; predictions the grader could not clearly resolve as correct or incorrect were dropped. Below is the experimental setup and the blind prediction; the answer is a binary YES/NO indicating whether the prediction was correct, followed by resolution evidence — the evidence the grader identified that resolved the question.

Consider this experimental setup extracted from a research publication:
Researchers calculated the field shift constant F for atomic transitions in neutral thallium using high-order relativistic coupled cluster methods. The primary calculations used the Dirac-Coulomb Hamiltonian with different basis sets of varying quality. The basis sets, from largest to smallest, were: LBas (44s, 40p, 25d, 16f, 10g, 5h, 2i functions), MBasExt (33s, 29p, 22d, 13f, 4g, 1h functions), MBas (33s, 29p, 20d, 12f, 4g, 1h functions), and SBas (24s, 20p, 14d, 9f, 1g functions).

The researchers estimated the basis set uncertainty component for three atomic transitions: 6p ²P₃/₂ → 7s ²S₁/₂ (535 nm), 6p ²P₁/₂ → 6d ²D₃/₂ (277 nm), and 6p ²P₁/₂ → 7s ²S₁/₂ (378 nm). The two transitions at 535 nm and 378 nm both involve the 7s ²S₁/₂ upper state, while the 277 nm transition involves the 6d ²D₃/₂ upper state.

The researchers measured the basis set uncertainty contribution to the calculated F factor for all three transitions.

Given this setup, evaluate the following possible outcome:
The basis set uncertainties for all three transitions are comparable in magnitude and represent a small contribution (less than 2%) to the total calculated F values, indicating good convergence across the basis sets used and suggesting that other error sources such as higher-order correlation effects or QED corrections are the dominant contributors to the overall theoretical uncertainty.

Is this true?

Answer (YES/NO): NO